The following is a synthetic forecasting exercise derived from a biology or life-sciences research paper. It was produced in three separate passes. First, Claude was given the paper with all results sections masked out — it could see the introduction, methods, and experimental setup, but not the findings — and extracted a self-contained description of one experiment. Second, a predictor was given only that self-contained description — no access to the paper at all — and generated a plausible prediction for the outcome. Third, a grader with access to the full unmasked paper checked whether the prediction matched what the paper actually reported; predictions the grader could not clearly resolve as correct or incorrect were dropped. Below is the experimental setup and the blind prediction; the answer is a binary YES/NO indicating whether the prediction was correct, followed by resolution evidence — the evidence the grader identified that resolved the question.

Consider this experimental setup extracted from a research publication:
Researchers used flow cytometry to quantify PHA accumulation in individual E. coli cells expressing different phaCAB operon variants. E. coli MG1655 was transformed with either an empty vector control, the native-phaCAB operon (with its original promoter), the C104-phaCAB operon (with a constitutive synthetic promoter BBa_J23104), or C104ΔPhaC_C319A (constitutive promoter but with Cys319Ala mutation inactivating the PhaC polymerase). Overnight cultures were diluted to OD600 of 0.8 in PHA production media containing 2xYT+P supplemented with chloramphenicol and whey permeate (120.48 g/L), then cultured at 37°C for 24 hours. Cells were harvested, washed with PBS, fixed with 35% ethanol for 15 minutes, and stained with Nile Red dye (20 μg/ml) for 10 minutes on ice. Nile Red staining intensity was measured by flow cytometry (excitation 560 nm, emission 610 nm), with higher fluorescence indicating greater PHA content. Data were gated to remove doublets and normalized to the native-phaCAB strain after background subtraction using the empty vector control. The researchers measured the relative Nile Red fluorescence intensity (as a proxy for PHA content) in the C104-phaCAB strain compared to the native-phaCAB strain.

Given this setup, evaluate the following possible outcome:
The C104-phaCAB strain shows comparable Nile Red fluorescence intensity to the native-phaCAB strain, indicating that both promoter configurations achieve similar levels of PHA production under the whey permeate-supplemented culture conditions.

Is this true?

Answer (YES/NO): NO